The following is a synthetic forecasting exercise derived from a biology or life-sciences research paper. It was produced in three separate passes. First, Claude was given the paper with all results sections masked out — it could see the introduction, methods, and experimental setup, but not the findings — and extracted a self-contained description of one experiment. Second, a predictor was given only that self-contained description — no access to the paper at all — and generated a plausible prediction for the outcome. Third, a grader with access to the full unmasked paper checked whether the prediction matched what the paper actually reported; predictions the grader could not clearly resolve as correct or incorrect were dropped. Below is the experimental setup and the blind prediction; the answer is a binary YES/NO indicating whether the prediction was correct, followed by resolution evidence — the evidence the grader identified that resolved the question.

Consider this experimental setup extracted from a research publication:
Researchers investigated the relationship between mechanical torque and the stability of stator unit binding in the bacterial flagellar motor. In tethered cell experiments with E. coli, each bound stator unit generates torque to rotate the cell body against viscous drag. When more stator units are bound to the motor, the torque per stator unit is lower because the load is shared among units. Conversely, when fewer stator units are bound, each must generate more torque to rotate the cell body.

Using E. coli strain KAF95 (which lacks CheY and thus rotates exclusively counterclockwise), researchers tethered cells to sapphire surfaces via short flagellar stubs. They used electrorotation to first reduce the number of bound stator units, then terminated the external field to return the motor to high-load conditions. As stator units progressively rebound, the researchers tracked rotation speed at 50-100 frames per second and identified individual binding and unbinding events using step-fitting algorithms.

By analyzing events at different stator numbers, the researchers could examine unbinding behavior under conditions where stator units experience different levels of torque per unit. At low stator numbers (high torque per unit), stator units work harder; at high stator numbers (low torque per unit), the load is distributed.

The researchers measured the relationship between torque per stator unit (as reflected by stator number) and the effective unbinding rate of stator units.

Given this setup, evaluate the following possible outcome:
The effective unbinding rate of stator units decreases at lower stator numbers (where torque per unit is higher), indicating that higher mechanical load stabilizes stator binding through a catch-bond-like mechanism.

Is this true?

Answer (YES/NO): YES